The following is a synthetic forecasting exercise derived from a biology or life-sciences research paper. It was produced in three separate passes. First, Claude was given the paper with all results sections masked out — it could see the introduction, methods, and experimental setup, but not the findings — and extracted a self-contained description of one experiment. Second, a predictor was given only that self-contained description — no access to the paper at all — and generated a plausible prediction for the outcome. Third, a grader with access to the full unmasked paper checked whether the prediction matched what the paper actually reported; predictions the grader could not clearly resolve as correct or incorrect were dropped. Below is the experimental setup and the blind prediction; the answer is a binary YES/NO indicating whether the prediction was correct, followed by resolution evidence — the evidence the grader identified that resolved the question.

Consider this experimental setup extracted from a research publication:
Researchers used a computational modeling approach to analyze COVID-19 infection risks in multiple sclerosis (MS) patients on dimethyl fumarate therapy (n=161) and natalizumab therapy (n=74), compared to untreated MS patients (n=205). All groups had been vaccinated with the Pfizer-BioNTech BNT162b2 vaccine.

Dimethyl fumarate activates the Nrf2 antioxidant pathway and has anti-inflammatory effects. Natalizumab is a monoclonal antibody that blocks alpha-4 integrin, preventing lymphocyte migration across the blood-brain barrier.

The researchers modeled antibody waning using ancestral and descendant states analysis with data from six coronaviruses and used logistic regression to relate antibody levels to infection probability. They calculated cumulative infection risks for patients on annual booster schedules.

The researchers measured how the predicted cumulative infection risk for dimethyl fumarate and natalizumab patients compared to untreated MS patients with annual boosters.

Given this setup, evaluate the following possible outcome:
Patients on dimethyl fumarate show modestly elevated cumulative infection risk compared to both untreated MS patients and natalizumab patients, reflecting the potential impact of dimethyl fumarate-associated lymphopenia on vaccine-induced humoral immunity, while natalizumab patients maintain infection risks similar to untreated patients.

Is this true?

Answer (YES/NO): NO